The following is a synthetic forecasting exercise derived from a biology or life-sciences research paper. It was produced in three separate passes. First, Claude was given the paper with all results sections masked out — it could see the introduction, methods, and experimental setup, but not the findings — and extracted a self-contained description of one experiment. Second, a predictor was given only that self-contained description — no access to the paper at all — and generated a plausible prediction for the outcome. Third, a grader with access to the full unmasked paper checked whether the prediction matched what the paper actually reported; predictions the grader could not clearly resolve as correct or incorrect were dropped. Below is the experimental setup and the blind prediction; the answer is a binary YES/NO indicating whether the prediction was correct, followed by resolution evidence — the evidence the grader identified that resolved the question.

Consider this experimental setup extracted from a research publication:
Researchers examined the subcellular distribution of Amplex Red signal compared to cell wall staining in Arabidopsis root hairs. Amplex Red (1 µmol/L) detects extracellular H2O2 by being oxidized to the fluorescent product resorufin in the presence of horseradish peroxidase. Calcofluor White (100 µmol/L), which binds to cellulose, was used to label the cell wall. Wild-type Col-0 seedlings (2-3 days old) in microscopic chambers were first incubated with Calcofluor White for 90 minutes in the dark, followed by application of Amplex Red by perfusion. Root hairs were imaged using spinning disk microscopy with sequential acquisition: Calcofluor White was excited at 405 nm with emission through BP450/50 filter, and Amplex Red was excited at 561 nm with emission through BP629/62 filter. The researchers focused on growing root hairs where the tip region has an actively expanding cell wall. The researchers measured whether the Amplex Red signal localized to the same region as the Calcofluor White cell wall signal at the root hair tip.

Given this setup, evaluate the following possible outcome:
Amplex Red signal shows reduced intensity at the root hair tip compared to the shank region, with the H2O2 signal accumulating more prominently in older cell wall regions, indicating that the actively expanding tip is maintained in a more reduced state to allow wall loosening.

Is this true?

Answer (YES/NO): NO